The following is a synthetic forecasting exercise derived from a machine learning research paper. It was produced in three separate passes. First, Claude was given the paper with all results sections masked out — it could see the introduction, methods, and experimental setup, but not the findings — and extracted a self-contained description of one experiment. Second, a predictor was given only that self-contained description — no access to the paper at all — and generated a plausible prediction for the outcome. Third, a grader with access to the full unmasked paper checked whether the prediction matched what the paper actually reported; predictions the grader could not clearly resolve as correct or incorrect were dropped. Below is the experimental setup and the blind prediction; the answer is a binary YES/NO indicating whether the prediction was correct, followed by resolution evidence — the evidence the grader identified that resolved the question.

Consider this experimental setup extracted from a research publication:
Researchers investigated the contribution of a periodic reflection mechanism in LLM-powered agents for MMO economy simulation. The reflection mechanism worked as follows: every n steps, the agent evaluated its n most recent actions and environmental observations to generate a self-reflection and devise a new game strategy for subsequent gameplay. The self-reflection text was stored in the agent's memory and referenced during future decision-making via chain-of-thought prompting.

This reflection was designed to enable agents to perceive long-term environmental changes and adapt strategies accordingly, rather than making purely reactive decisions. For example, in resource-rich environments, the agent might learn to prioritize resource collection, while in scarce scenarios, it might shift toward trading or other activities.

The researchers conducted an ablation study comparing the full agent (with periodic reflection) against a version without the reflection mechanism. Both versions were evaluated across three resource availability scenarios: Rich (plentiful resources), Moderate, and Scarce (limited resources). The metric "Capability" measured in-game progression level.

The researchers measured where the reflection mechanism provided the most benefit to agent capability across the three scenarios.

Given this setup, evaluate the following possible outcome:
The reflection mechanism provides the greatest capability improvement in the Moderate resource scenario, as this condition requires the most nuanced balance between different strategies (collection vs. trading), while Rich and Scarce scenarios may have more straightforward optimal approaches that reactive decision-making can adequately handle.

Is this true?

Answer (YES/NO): NO